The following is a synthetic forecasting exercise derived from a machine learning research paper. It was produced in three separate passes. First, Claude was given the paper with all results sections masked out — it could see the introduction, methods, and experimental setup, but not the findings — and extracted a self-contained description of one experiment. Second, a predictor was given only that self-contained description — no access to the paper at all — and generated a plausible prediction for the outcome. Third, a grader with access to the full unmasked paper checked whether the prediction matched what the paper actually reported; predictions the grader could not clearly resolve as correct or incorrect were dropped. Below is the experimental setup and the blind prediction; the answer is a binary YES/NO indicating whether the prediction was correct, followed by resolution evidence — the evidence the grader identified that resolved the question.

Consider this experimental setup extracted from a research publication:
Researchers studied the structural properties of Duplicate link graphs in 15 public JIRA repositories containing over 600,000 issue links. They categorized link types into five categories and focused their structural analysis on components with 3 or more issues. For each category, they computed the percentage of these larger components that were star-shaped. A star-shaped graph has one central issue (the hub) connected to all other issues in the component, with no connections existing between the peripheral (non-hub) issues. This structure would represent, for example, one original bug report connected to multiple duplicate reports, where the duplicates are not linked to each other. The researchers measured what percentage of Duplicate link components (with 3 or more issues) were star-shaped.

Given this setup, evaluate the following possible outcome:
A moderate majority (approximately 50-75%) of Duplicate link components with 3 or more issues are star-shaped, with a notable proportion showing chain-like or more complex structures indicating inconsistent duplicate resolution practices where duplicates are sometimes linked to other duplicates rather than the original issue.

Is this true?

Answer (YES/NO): NO